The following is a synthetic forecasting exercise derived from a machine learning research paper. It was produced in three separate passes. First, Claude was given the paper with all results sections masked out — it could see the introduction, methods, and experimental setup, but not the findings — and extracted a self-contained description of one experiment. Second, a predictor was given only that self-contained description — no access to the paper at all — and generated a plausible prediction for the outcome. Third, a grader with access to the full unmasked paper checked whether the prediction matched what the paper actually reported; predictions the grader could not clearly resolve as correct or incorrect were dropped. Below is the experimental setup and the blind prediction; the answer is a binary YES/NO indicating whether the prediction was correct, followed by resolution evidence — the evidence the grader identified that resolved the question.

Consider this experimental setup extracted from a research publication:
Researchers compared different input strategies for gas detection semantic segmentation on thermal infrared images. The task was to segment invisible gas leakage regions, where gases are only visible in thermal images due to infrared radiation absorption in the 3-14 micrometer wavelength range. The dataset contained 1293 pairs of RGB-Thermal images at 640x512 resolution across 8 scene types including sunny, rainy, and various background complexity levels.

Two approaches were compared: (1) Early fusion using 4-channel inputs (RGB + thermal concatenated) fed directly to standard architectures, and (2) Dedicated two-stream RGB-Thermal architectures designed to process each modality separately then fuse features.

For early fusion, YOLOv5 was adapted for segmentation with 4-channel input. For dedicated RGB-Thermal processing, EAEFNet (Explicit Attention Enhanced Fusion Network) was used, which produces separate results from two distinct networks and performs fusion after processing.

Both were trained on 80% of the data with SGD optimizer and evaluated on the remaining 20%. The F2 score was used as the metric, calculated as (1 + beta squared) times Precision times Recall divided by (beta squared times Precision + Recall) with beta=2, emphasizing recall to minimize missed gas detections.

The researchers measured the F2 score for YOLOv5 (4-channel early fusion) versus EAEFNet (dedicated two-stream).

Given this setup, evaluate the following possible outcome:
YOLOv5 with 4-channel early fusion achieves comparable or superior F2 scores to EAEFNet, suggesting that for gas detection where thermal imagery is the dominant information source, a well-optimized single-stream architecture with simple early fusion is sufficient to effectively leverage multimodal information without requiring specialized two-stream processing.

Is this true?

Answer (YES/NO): NO